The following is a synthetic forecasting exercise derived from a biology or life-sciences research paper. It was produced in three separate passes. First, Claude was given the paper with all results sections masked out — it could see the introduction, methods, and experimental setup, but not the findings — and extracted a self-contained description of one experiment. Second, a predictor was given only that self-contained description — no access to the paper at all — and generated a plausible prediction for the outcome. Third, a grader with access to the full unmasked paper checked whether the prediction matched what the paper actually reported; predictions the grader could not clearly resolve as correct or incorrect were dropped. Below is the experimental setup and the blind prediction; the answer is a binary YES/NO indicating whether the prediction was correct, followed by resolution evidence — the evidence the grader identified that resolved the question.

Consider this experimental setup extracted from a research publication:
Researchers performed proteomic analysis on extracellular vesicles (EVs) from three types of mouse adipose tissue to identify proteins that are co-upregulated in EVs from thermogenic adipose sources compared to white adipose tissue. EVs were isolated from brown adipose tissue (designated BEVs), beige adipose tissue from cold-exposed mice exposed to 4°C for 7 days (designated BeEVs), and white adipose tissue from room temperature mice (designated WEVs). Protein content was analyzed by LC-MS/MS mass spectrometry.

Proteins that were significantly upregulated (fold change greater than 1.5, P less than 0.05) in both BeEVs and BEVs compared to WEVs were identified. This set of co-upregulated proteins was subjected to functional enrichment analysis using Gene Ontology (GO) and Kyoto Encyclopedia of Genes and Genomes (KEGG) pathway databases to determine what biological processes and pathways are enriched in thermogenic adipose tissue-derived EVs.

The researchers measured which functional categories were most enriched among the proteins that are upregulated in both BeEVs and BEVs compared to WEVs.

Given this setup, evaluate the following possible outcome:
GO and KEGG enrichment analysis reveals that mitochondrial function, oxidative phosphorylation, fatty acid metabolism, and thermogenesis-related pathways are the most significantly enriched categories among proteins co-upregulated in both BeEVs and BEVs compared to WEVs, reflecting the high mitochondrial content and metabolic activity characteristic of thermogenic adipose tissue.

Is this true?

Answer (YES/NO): YES